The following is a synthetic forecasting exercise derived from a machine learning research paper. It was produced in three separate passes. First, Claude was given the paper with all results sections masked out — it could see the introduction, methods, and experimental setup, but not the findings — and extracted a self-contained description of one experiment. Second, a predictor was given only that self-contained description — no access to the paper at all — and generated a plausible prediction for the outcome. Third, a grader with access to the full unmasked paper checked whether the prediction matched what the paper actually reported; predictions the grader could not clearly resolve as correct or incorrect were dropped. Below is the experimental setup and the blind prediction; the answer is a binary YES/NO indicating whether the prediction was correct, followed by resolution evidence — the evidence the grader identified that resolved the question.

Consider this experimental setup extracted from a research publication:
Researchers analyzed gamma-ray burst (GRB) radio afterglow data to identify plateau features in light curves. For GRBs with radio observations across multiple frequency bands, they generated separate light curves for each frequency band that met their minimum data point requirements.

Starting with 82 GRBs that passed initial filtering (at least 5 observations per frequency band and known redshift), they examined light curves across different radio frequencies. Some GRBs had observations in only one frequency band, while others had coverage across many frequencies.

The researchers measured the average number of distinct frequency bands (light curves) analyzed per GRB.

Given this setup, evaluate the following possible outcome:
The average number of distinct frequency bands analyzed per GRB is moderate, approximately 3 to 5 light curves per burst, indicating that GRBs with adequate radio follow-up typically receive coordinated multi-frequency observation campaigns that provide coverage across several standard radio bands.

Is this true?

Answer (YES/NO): NO